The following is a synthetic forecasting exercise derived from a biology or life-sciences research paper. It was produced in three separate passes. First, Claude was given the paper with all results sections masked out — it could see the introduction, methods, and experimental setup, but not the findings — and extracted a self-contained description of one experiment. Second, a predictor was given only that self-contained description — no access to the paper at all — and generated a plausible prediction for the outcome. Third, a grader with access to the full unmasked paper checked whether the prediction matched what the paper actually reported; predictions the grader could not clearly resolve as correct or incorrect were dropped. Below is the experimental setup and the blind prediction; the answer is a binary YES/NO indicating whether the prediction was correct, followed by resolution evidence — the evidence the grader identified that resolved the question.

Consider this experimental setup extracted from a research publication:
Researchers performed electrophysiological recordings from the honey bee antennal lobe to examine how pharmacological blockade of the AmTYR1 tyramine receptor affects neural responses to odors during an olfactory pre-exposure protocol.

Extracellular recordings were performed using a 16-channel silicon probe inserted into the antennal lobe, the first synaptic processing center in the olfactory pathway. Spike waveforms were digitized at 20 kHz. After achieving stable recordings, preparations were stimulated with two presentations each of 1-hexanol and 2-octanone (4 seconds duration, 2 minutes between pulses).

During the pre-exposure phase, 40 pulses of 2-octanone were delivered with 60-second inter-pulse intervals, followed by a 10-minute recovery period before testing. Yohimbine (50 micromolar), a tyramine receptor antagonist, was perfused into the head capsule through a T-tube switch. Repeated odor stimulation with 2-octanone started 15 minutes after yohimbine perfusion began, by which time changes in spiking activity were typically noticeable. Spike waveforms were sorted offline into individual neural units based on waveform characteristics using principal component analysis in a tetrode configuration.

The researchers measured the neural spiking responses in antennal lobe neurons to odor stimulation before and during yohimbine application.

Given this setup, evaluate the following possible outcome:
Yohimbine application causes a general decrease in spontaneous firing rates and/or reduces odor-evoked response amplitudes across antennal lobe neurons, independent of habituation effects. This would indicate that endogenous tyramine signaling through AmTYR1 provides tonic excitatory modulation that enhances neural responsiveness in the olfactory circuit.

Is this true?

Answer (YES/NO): YES